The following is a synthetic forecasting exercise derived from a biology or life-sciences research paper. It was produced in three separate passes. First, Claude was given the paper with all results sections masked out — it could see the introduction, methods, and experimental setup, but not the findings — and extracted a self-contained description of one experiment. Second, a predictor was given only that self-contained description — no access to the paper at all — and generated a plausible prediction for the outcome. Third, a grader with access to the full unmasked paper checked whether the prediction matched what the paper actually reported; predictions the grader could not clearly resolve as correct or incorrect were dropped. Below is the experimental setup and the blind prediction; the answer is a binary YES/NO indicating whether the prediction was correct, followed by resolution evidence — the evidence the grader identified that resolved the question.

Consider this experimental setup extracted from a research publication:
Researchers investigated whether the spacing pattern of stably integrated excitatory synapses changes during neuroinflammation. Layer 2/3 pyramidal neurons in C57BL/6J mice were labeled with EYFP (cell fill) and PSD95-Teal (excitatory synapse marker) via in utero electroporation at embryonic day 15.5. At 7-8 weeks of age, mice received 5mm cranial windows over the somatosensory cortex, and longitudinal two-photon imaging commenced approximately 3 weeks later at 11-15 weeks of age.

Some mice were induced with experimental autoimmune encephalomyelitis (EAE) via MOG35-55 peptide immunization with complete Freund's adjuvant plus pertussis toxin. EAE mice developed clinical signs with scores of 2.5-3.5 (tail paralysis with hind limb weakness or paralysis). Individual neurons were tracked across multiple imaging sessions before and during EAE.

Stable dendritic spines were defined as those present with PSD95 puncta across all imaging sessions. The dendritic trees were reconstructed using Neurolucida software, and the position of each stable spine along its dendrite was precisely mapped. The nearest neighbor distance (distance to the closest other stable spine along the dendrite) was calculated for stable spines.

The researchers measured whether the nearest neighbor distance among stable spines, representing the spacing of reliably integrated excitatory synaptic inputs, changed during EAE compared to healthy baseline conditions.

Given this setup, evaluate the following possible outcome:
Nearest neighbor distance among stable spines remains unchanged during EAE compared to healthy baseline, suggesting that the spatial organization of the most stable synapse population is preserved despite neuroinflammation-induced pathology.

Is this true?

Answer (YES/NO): YES